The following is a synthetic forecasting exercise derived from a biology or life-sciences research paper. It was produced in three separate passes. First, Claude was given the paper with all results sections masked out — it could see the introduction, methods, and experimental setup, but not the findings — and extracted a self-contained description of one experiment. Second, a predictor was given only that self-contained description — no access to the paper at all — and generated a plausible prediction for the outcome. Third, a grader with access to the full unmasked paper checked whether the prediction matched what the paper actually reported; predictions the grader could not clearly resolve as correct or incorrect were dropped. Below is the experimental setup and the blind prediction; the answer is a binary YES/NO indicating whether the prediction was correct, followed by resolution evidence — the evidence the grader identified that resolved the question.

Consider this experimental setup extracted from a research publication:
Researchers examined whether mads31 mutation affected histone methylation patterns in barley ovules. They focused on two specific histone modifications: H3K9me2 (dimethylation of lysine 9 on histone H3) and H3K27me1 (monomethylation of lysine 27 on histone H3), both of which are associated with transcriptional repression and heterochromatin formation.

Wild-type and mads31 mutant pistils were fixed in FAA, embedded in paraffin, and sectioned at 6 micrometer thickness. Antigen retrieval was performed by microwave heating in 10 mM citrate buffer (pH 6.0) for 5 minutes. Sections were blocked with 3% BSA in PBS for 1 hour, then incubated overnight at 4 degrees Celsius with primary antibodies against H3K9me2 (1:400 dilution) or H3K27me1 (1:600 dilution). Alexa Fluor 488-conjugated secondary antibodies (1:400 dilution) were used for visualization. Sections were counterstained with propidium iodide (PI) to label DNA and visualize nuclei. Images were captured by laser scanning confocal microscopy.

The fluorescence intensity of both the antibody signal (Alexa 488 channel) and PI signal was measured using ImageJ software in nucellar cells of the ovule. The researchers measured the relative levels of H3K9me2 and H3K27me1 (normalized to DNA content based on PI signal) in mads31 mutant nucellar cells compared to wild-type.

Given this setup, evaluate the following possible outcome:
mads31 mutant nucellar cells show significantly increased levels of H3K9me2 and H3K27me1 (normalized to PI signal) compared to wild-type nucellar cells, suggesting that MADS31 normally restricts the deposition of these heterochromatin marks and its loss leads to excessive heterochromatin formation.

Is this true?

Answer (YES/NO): NO